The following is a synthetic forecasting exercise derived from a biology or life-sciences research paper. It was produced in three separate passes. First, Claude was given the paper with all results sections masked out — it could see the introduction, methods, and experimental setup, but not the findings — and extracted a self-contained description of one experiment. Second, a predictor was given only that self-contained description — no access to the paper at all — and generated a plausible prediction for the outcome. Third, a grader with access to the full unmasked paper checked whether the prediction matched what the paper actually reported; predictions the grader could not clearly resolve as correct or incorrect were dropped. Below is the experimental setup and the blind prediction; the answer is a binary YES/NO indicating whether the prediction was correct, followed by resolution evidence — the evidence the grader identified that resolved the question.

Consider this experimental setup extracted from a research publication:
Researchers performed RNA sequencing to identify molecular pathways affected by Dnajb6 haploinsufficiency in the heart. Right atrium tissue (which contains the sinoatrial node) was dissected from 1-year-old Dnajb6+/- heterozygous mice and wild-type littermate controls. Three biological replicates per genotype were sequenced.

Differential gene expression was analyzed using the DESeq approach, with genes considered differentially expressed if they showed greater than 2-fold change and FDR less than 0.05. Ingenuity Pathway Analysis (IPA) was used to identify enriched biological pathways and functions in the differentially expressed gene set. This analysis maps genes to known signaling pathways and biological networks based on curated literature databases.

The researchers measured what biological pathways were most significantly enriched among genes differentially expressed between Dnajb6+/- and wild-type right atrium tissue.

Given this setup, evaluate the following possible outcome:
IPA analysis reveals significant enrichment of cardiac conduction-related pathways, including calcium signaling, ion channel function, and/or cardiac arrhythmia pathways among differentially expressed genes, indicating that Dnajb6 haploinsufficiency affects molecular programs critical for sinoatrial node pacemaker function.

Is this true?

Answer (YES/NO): YES